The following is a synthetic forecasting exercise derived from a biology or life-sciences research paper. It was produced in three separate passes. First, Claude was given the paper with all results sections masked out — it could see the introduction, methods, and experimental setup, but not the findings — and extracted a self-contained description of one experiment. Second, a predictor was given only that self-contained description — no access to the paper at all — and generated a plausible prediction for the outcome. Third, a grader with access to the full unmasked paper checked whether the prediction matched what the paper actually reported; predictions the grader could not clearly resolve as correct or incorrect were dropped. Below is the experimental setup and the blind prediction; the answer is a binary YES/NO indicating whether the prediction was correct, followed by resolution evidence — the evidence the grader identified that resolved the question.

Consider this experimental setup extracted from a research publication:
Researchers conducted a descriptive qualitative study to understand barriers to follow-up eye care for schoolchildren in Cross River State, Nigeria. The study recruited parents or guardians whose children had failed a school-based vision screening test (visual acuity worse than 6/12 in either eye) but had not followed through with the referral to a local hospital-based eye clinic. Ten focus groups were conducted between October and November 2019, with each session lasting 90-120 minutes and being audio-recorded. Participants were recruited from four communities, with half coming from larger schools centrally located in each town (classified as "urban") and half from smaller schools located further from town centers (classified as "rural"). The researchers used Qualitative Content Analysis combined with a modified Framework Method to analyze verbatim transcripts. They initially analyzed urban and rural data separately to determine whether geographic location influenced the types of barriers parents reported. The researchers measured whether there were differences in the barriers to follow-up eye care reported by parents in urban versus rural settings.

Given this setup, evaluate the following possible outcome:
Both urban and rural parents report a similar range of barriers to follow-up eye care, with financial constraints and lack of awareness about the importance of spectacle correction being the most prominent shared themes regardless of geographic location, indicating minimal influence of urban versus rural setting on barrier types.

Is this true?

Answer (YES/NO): NO